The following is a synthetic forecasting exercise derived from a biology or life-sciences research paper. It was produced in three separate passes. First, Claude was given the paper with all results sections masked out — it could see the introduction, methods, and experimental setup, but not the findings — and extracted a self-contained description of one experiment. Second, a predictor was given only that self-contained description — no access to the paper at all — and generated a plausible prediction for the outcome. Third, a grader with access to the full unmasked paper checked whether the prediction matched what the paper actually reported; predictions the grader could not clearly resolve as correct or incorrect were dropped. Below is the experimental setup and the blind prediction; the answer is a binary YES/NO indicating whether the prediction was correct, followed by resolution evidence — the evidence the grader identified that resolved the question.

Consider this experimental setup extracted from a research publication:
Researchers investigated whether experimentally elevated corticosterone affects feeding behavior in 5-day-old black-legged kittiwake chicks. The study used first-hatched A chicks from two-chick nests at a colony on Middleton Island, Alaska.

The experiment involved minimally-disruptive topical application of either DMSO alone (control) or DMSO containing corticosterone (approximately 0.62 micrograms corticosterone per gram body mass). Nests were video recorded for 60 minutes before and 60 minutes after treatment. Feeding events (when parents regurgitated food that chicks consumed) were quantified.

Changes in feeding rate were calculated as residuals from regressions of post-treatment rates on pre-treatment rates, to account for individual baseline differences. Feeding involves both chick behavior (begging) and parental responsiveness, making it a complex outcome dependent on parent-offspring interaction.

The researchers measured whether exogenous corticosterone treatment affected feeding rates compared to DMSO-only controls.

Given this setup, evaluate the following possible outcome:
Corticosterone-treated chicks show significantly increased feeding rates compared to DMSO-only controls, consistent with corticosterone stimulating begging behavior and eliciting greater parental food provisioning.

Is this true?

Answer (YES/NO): NO